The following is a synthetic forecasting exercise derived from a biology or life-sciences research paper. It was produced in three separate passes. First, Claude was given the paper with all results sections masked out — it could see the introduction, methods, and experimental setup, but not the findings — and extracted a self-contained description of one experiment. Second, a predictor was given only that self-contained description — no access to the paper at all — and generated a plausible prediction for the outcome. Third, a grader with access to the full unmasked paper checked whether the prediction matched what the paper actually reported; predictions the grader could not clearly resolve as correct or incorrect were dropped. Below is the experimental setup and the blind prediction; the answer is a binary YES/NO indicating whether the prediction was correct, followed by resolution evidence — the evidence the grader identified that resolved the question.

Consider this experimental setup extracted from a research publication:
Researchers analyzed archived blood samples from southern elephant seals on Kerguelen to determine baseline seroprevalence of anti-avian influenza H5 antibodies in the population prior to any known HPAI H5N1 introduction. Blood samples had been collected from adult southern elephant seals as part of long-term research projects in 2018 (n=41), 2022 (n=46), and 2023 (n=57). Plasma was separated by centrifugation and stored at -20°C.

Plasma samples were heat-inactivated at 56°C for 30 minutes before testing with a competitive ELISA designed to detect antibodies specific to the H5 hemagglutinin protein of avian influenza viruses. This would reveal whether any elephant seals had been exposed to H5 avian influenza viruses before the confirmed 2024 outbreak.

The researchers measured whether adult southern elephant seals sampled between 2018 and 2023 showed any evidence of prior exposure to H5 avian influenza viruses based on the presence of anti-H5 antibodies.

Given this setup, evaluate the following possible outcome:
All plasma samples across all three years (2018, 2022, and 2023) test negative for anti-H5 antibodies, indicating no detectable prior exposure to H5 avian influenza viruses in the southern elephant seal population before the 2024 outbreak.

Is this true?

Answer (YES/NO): NO